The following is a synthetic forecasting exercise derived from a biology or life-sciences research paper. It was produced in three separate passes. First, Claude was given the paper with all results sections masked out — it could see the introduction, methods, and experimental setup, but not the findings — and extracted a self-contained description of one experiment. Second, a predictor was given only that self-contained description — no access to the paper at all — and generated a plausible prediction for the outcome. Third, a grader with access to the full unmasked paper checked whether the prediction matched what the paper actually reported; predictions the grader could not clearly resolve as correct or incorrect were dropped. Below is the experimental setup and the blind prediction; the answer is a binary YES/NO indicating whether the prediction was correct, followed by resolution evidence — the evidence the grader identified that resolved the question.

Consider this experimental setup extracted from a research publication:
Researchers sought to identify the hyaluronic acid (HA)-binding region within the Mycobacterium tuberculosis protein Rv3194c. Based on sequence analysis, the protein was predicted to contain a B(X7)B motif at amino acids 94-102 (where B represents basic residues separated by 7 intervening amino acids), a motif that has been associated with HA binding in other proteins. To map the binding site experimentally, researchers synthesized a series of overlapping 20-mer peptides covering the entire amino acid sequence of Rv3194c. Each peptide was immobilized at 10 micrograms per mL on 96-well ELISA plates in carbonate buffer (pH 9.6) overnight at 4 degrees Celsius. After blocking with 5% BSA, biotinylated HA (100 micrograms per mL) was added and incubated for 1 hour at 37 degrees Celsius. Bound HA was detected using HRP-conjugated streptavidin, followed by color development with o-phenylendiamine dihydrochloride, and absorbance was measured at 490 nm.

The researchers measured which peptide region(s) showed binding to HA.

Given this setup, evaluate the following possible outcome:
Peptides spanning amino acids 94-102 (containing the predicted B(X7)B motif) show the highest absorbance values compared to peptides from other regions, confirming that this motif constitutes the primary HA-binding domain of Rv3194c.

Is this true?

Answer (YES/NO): YES